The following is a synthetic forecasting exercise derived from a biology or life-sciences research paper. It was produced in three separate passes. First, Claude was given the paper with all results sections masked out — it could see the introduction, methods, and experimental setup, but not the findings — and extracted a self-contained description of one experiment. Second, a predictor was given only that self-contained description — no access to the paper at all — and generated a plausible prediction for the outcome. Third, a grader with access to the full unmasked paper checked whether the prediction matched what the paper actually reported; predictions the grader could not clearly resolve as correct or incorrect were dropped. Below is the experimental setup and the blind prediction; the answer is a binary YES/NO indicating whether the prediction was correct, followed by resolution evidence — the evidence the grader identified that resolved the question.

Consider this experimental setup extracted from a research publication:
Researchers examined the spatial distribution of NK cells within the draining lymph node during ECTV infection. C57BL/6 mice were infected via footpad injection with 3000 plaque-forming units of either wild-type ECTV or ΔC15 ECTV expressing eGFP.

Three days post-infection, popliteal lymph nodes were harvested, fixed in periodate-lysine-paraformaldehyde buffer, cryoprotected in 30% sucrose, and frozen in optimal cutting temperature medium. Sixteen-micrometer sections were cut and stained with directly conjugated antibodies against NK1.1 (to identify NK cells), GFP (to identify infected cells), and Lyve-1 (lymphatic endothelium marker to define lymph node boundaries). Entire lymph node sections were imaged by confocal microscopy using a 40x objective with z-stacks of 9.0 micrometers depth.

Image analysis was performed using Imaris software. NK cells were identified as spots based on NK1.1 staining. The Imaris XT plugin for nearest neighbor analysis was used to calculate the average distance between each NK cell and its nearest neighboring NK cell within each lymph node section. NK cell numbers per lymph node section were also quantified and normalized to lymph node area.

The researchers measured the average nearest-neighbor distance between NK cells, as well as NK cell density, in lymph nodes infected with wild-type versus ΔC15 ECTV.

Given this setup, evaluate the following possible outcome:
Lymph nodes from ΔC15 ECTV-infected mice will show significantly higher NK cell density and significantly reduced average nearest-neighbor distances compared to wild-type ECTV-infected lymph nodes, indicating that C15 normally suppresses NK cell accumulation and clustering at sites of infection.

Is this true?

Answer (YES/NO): NO